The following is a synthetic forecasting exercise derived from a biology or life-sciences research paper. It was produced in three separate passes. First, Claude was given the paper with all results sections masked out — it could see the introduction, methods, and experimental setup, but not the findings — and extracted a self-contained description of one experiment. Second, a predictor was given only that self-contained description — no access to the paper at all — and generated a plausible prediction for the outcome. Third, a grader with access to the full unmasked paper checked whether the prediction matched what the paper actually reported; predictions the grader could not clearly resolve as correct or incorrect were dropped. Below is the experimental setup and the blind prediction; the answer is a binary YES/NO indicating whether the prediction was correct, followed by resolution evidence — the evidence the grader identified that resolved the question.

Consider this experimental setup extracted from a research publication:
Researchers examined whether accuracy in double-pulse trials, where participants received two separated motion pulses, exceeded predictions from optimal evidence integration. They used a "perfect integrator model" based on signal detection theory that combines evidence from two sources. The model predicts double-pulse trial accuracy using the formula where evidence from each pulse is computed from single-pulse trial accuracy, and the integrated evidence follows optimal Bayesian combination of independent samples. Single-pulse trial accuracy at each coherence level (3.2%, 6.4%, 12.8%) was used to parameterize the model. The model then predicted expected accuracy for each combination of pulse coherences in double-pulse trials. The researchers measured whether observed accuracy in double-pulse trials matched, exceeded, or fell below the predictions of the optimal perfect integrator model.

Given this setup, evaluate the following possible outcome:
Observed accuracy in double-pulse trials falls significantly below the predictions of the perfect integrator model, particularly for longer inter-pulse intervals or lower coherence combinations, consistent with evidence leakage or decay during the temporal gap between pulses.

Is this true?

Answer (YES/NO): NO